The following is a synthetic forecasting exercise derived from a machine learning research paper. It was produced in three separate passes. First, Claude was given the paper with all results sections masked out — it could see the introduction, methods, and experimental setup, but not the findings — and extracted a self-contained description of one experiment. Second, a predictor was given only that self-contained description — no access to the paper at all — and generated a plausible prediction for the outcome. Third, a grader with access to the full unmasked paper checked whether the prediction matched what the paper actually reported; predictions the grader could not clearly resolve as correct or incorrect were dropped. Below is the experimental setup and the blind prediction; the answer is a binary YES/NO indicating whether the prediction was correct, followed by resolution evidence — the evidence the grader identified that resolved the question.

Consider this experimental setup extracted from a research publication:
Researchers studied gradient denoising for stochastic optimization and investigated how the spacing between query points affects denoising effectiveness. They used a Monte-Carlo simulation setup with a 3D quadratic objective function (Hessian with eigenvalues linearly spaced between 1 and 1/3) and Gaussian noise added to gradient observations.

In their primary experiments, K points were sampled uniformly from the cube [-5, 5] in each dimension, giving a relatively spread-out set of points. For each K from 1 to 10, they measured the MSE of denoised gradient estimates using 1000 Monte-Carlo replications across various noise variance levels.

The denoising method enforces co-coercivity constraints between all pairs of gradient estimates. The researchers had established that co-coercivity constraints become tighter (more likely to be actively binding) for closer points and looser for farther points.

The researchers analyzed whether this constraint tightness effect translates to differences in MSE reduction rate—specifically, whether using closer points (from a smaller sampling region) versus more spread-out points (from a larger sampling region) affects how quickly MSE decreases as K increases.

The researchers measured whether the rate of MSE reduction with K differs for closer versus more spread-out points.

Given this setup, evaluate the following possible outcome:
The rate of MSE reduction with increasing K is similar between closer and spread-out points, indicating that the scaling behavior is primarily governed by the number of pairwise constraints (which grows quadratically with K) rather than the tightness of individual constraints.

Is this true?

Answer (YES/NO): NO